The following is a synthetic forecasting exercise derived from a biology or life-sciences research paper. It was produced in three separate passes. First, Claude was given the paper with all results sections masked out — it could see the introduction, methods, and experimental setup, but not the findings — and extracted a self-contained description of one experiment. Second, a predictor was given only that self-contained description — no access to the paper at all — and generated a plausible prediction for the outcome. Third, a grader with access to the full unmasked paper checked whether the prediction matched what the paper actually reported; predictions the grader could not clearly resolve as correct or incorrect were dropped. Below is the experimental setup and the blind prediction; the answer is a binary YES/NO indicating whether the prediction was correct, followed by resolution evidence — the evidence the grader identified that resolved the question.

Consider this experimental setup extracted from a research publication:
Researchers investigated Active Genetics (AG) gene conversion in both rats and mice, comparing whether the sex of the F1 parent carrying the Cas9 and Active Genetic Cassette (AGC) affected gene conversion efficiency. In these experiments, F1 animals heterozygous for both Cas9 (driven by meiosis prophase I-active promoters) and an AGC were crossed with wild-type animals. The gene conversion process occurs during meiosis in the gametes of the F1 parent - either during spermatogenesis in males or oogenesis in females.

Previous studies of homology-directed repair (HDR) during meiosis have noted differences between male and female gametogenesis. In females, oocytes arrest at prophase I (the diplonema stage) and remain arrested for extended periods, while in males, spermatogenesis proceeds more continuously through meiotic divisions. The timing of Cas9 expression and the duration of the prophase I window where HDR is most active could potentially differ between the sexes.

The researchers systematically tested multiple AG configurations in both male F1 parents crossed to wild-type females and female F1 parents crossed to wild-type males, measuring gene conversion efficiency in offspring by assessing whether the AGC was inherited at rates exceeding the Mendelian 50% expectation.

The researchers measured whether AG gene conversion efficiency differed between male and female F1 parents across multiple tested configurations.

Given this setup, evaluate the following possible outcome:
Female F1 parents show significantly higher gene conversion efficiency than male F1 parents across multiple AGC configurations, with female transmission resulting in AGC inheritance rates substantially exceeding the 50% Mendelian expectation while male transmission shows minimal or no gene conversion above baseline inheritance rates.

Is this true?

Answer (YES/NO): NO